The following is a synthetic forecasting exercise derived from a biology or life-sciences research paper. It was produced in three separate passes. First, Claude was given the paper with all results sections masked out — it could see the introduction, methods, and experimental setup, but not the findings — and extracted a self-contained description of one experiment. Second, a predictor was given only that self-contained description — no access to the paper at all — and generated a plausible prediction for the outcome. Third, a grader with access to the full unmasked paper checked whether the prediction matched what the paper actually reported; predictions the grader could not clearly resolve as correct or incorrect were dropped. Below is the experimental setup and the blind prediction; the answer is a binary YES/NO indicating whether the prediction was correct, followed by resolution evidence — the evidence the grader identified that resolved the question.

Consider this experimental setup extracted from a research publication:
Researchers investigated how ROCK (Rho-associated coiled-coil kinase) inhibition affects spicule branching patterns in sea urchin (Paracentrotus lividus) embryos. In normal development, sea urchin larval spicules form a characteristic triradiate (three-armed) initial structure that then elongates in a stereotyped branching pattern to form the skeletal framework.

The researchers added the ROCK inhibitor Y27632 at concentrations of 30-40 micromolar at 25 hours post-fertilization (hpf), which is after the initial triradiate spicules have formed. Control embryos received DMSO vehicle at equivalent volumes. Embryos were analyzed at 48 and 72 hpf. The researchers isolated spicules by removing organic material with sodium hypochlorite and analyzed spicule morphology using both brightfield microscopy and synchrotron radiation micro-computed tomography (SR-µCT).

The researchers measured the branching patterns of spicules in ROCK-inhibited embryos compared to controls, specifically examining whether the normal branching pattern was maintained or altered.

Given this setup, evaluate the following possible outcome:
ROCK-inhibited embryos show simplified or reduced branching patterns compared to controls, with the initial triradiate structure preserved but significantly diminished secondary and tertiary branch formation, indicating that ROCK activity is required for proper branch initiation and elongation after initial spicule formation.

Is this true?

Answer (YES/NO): NO